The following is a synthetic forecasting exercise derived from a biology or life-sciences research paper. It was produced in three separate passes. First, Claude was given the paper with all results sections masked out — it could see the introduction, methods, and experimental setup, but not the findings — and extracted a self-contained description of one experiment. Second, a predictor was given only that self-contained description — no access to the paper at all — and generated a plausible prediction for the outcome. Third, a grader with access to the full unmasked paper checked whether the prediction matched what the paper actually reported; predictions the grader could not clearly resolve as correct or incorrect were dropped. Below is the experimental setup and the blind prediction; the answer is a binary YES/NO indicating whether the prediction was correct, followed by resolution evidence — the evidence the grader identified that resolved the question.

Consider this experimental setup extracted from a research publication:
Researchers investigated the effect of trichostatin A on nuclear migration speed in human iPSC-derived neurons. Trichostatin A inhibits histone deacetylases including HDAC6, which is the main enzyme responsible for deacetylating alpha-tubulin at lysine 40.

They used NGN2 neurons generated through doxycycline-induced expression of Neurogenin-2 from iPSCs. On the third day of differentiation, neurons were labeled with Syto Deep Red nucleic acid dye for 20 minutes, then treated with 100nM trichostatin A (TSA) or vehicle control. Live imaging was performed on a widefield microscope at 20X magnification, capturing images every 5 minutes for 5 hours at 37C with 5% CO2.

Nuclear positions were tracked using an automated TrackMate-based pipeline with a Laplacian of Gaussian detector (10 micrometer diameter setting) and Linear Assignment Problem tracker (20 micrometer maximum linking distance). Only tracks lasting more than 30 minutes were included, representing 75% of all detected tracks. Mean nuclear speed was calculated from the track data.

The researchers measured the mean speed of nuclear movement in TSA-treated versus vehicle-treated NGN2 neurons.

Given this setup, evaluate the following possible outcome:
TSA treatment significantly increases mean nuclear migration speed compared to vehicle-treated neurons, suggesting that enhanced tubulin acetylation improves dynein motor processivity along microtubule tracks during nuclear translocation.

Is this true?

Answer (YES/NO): NO